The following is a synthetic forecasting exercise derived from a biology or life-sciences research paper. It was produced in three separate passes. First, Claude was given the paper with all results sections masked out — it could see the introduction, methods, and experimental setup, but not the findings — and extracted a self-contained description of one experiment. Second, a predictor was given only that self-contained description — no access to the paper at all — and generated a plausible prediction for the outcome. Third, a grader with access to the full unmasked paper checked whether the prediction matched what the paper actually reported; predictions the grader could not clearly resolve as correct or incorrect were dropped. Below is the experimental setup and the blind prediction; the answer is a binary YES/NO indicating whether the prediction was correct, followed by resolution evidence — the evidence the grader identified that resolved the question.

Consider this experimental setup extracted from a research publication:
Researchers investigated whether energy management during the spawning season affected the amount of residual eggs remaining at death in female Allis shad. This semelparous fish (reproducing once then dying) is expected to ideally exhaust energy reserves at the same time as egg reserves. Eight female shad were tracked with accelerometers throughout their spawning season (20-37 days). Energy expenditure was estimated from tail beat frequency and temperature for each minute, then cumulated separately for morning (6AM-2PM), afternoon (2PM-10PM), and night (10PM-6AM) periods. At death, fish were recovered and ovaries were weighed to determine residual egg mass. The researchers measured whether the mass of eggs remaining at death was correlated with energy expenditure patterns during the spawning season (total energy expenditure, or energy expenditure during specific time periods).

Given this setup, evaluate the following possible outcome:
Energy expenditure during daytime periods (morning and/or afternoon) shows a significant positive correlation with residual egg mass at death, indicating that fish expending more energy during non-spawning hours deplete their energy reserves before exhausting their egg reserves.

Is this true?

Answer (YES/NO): NO